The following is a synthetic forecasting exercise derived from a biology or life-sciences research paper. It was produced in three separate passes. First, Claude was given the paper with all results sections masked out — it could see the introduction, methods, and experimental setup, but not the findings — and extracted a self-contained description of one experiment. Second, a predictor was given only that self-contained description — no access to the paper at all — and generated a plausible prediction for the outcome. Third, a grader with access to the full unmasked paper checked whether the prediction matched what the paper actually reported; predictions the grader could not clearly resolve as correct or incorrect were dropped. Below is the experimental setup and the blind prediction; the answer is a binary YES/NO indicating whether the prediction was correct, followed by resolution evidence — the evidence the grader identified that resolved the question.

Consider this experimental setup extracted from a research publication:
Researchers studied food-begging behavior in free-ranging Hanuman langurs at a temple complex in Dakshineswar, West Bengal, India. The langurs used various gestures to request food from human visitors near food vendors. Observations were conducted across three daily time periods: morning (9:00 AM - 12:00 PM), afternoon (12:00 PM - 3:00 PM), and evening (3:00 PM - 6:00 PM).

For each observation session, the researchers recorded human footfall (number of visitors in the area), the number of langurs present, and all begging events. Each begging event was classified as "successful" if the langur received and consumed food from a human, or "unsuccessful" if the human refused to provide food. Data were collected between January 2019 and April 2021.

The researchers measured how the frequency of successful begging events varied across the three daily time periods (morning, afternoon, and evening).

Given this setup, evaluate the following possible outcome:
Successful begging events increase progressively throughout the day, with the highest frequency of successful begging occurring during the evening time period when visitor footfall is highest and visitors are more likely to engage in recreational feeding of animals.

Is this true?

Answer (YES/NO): NO